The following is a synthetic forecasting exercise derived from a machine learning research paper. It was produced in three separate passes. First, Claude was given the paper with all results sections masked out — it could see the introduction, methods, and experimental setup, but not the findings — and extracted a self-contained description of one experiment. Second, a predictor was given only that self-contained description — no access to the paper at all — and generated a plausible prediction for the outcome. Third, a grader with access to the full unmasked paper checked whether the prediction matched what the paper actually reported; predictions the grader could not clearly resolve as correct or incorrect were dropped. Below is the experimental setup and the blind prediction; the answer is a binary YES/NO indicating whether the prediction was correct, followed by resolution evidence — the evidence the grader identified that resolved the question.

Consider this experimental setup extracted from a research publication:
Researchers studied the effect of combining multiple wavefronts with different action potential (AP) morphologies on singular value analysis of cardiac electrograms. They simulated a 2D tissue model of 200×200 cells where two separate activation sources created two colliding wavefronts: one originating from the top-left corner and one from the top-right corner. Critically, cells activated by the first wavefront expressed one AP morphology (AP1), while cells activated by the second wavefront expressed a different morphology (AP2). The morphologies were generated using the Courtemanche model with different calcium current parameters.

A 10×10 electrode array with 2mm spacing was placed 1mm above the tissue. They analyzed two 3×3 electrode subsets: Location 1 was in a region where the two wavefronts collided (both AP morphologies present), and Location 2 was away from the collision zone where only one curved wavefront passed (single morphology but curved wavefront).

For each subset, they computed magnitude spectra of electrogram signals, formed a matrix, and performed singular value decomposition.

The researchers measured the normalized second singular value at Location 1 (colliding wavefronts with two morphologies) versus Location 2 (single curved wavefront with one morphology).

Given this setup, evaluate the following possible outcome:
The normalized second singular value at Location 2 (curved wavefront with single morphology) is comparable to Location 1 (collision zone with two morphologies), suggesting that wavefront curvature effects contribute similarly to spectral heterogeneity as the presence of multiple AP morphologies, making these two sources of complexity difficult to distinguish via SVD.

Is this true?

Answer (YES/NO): NO